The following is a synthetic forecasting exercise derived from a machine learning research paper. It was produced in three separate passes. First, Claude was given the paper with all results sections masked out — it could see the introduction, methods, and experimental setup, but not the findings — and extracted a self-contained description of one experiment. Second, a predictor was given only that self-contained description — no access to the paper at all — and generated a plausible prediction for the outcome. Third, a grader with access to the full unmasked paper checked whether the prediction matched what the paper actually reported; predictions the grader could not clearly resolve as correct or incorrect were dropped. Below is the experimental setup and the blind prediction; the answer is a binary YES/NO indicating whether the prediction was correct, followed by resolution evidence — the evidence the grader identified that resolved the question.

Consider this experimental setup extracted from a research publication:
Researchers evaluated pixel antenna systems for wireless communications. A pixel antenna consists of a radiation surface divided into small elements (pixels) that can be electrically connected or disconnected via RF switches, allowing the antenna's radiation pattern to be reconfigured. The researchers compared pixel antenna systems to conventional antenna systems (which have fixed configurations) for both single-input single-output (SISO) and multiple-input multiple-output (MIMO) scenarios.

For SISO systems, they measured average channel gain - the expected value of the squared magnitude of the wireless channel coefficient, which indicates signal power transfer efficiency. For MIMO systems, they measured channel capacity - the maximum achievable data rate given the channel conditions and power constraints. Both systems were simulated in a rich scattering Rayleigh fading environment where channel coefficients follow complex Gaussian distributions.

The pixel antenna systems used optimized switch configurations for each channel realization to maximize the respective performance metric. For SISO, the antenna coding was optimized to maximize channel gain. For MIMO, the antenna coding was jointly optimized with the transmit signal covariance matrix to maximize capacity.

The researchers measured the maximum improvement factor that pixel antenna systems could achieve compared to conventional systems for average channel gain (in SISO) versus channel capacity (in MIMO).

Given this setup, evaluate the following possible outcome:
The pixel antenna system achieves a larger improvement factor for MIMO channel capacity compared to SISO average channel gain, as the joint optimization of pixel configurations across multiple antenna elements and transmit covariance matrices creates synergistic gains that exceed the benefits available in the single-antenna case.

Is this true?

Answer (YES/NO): NO